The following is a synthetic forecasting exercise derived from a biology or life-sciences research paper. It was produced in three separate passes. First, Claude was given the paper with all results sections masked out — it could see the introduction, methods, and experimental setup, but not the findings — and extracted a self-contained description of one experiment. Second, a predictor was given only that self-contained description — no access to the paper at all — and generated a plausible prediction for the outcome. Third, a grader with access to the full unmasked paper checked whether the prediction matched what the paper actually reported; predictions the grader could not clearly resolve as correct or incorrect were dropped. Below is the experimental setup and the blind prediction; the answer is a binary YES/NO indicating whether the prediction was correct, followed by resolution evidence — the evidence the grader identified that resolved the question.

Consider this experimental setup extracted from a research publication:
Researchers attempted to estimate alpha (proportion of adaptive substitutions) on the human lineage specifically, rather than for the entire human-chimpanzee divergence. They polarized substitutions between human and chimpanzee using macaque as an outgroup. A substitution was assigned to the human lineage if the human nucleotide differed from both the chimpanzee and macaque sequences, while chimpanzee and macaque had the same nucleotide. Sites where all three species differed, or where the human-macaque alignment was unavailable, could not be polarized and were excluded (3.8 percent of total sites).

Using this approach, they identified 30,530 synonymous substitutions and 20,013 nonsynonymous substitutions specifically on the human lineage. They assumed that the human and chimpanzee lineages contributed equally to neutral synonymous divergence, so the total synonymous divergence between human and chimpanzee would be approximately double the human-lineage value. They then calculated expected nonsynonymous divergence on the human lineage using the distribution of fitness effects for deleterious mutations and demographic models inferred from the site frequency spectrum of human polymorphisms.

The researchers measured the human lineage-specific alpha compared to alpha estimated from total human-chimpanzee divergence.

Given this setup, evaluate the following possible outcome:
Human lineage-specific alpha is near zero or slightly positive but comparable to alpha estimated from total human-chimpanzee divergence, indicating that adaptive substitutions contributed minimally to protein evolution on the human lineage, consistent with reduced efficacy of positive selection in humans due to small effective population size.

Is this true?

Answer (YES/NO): NO